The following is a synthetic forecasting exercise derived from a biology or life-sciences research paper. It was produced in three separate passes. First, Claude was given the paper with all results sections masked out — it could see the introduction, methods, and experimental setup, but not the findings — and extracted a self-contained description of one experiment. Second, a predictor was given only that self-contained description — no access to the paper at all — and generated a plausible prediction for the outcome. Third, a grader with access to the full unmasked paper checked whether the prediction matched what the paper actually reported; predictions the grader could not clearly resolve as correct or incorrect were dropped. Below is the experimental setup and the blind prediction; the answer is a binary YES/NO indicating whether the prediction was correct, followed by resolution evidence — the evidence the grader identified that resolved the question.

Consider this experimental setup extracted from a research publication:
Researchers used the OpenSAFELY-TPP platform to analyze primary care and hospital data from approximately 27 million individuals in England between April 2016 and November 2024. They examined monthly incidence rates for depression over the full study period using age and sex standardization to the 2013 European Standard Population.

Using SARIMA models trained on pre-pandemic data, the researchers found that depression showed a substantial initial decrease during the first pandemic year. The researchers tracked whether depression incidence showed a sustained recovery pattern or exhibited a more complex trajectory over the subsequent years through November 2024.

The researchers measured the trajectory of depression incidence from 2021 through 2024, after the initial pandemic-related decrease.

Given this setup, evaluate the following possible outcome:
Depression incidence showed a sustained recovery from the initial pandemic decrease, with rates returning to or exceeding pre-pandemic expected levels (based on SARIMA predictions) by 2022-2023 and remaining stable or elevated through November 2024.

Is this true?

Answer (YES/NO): NO